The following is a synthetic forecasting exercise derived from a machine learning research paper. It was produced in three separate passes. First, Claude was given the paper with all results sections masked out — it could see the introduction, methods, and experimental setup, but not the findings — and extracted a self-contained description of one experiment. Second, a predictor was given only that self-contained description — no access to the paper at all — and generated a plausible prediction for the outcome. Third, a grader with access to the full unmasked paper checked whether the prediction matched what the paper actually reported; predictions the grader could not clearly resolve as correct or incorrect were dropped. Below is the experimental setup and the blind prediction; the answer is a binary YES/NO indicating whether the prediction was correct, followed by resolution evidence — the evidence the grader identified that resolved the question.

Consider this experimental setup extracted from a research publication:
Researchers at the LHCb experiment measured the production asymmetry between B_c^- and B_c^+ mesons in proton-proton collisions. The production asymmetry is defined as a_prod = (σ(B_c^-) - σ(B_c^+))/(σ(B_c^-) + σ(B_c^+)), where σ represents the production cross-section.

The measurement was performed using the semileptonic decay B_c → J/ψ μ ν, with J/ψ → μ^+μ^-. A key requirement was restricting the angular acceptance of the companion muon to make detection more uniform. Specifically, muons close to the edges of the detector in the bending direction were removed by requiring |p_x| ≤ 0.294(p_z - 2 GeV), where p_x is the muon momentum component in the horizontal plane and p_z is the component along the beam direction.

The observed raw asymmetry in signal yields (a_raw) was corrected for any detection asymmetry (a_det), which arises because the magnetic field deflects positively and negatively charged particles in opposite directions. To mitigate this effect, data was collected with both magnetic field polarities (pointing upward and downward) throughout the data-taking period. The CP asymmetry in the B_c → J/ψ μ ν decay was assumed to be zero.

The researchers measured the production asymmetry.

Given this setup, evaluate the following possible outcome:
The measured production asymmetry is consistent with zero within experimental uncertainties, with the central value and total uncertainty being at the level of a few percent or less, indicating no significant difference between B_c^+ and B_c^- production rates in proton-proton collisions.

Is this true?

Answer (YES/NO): YES